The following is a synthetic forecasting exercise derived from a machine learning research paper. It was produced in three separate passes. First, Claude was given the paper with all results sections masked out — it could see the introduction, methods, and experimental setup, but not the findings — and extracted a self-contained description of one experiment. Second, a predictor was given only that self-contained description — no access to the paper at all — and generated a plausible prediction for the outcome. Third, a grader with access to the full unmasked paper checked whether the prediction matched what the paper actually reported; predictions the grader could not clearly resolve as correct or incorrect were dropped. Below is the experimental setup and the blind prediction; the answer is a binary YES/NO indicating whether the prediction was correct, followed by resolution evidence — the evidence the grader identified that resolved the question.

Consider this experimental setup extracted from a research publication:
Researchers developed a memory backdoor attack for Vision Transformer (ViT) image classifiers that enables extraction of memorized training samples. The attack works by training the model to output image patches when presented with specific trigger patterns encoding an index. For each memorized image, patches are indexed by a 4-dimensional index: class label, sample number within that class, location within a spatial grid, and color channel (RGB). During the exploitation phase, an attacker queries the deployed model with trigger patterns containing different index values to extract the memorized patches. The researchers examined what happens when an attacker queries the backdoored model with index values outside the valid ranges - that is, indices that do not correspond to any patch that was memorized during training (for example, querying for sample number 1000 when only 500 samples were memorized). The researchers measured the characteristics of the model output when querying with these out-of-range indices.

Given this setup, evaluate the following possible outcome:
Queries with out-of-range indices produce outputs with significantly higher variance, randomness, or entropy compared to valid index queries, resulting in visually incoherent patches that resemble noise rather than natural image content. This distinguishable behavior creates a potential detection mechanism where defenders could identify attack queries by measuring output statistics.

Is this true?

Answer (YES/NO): YES